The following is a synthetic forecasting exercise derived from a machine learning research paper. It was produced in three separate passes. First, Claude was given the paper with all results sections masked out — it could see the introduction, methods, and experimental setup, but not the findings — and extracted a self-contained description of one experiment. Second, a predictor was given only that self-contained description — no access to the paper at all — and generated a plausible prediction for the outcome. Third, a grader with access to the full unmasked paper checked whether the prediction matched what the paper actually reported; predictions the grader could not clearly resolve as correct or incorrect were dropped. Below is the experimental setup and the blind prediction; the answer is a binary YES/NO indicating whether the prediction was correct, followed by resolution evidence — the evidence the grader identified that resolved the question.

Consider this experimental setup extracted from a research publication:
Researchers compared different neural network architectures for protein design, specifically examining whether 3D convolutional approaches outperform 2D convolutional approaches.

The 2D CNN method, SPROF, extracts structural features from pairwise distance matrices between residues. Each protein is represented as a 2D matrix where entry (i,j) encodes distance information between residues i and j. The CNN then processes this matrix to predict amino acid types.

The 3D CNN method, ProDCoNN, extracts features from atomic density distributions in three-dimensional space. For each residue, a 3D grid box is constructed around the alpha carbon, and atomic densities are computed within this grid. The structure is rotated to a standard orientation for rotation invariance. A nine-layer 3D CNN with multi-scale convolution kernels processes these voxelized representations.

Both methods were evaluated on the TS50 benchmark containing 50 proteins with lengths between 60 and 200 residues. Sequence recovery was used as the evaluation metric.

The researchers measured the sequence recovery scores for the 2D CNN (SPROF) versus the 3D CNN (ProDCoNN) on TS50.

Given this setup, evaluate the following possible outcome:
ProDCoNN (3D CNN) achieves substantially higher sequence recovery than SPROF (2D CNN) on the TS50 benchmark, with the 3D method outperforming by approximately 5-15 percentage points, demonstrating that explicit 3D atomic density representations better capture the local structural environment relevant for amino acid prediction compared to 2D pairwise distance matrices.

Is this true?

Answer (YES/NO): NO